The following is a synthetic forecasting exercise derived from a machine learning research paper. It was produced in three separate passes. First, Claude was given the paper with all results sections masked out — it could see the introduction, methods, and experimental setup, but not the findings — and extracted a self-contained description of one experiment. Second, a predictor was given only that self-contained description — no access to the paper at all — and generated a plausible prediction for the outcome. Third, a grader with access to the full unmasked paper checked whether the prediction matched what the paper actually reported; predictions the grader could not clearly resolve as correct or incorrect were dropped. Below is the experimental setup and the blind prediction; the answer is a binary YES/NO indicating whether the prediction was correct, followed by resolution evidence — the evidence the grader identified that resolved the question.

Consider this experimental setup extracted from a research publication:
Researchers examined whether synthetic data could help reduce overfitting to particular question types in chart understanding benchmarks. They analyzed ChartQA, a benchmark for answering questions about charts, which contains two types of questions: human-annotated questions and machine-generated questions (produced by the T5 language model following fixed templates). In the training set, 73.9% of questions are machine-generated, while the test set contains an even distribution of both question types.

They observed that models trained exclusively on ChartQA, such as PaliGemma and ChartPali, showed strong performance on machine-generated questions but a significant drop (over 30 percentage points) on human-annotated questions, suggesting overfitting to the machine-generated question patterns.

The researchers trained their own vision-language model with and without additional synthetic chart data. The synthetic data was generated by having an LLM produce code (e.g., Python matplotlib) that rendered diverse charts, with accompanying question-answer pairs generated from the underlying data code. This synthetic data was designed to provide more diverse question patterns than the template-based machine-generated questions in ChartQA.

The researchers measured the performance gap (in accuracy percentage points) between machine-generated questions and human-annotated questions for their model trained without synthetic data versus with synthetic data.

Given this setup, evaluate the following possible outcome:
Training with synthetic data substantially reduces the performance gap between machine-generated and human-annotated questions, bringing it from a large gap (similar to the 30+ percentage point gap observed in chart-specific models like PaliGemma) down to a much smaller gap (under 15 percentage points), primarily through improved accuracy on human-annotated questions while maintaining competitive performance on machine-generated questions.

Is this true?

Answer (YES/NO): NO